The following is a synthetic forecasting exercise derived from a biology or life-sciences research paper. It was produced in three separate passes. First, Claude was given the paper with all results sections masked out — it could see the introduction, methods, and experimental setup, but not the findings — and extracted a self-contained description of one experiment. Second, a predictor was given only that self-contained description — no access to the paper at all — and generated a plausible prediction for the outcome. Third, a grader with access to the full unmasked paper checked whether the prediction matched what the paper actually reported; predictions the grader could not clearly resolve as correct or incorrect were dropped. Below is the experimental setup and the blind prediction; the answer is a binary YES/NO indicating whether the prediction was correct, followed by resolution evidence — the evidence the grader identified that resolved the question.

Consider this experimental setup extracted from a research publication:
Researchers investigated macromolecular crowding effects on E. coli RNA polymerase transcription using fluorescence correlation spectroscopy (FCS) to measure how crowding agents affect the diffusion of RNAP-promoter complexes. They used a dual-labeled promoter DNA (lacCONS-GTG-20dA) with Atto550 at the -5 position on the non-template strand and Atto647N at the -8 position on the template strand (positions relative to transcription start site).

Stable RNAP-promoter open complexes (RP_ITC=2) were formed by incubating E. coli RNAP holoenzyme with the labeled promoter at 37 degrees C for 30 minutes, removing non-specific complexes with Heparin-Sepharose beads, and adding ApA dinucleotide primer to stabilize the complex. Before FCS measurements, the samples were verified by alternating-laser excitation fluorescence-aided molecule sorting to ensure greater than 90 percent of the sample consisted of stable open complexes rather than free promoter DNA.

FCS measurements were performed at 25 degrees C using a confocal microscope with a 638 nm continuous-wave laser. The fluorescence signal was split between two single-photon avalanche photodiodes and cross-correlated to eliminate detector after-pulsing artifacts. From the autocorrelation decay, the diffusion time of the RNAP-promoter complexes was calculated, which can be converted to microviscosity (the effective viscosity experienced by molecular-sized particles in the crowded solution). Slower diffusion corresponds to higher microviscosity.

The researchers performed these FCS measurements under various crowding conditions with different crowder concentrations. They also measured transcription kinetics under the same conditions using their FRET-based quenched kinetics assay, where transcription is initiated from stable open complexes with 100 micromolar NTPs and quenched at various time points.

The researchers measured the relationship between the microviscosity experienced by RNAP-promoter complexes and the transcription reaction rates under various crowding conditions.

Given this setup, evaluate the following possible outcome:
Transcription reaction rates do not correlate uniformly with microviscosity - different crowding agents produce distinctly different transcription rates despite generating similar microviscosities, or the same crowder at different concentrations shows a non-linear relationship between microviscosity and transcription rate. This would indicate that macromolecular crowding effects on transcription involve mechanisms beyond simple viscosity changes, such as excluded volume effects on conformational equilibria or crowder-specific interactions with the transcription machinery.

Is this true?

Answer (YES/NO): YES